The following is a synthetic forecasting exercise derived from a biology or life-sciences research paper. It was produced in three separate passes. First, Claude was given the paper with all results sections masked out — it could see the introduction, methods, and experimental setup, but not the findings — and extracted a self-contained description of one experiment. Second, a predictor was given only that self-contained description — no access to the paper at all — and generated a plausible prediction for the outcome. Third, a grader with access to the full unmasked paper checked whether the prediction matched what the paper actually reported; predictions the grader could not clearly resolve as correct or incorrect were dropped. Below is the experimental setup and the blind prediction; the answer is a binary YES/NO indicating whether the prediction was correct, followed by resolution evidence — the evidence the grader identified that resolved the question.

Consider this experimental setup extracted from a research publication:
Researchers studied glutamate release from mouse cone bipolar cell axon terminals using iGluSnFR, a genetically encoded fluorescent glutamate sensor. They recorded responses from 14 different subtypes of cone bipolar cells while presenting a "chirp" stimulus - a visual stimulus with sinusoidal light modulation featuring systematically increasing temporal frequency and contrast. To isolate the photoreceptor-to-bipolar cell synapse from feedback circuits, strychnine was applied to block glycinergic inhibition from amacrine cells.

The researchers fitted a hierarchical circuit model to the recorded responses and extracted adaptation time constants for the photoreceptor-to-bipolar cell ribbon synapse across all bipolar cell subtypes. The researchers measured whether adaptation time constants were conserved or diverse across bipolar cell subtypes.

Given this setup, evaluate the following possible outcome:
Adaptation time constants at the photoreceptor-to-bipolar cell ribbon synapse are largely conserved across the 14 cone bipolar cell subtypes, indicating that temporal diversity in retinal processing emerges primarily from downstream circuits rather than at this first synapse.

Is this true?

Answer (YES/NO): NO